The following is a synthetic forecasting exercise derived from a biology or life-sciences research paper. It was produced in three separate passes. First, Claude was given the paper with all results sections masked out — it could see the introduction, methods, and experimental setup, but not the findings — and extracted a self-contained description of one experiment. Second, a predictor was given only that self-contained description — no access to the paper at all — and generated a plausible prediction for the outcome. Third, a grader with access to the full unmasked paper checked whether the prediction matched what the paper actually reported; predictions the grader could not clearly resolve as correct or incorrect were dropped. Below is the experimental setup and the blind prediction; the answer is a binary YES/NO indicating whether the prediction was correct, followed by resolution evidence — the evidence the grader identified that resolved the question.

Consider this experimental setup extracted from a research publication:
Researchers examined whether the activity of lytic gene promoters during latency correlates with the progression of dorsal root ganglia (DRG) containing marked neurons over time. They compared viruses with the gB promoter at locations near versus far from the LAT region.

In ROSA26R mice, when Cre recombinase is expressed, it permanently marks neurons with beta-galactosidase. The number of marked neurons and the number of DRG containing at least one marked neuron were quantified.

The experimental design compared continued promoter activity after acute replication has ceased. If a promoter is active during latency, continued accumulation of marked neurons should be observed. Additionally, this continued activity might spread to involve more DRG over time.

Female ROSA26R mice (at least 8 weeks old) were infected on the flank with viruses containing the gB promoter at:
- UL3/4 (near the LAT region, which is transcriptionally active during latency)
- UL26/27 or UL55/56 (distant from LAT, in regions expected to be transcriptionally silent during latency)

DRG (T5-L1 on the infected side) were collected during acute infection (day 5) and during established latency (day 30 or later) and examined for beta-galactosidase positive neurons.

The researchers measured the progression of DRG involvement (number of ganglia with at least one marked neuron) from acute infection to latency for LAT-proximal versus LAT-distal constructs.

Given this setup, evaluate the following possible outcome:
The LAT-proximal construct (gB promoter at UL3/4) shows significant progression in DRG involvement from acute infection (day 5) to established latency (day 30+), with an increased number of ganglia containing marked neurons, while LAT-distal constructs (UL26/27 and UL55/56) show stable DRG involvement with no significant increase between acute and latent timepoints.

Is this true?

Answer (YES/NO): NO